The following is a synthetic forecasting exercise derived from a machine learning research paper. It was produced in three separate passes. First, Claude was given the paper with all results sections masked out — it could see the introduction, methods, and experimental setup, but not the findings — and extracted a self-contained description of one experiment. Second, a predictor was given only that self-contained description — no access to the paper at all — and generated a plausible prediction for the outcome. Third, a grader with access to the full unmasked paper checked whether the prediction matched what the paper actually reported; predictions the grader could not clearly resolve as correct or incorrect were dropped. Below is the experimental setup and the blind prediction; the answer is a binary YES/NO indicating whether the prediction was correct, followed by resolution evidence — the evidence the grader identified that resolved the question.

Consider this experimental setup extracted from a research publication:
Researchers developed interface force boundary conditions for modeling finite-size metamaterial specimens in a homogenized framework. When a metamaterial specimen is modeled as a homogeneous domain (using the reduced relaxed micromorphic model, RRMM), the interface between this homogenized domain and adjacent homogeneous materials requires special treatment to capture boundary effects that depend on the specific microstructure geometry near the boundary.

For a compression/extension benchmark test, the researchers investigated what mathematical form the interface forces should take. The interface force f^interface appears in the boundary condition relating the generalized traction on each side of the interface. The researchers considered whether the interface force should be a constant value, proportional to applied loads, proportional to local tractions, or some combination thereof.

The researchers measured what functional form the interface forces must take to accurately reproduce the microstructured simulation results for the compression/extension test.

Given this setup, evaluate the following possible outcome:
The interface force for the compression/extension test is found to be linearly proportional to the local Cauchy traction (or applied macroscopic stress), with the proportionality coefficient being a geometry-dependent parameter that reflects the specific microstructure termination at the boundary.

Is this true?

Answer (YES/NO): NO